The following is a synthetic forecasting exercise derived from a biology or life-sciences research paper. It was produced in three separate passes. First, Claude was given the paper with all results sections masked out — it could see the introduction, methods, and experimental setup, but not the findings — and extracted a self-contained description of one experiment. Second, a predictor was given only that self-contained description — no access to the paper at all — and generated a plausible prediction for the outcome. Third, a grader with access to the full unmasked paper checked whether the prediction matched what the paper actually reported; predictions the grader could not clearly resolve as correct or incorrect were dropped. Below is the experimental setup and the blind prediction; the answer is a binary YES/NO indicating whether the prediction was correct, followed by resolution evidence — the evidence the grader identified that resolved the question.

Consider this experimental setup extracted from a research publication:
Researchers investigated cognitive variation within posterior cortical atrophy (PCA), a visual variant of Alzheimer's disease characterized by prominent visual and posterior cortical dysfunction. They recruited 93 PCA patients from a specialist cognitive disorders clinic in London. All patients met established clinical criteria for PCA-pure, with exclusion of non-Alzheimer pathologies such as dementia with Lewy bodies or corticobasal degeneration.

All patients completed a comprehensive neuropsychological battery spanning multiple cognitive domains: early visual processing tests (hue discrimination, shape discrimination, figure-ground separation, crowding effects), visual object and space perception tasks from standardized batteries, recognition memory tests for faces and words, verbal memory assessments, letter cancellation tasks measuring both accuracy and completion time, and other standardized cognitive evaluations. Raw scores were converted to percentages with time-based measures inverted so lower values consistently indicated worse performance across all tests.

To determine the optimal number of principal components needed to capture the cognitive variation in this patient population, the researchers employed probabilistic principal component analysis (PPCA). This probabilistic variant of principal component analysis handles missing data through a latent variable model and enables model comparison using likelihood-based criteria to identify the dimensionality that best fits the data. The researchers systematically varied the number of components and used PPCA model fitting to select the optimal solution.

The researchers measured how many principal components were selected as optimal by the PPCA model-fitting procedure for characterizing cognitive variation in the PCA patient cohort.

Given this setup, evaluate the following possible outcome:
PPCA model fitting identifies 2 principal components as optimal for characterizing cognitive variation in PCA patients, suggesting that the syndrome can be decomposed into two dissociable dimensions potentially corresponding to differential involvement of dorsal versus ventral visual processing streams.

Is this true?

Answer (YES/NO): NO